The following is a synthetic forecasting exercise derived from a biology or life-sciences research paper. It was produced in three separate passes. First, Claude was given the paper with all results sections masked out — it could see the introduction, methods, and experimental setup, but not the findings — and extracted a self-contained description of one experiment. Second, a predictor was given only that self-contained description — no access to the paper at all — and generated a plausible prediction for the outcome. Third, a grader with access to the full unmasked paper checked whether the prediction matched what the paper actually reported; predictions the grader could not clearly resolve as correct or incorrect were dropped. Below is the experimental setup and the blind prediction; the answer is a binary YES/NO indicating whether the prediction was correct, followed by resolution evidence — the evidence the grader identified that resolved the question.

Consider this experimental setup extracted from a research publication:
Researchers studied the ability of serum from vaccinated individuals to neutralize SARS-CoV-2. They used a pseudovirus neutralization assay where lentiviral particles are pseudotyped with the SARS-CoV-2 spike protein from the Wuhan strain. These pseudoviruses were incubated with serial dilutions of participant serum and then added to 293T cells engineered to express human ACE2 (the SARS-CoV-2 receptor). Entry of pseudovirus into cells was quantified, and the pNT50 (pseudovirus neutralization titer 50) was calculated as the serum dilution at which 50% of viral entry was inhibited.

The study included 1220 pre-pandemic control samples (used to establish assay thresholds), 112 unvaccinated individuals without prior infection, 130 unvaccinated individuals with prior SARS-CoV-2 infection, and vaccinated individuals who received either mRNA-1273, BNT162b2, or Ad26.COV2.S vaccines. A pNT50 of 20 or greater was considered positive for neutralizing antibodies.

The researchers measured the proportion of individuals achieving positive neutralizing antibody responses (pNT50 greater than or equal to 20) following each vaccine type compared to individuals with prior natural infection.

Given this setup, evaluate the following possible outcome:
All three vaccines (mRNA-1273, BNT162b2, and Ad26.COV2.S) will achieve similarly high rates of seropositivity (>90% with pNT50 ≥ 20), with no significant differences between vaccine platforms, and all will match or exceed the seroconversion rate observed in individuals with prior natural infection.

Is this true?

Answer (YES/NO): NO